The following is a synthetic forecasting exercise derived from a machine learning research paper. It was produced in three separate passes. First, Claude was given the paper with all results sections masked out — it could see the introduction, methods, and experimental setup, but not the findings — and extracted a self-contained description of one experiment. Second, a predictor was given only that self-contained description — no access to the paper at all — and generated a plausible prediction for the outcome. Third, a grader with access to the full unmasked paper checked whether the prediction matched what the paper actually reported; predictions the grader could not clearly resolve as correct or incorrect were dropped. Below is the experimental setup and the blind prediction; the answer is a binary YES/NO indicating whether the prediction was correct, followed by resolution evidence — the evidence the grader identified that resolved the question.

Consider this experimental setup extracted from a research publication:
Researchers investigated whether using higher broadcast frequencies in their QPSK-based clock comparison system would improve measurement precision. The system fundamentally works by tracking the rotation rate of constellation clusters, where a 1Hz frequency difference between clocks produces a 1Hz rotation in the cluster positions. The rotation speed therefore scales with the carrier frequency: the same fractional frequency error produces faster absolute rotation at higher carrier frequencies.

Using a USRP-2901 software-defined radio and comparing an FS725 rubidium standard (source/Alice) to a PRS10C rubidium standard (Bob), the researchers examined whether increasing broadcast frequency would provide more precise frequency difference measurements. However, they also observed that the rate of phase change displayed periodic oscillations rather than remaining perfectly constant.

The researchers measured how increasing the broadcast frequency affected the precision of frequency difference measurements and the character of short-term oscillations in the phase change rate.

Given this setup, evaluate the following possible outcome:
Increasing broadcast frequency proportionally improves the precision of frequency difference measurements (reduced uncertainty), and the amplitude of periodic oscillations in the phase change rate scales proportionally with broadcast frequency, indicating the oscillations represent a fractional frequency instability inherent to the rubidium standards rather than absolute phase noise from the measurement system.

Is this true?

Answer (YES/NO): NO